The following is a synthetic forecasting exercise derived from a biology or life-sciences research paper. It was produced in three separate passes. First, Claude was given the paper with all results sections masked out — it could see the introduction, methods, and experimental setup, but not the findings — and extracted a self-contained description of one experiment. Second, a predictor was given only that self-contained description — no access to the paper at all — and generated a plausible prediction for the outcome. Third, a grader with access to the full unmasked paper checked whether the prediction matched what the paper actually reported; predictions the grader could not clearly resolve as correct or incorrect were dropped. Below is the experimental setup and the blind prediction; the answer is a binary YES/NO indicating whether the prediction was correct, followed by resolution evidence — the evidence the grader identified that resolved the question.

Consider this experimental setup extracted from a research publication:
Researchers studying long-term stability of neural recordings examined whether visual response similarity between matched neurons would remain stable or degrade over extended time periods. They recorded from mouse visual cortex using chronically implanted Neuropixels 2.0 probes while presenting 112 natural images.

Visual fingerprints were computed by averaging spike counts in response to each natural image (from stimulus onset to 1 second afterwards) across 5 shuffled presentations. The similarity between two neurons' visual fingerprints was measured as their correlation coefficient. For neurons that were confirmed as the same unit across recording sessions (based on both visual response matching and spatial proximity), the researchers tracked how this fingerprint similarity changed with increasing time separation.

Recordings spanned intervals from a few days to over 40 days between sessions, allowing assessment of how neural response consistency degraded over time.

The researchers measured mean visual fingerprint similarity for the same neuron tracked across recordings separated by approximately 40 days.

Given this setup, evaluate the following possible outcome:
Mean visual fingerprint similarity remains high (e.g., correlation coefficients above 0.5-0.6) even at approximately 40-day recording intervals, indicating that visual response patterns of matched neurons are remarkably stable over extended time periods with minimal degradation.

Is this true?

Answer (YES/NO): NO